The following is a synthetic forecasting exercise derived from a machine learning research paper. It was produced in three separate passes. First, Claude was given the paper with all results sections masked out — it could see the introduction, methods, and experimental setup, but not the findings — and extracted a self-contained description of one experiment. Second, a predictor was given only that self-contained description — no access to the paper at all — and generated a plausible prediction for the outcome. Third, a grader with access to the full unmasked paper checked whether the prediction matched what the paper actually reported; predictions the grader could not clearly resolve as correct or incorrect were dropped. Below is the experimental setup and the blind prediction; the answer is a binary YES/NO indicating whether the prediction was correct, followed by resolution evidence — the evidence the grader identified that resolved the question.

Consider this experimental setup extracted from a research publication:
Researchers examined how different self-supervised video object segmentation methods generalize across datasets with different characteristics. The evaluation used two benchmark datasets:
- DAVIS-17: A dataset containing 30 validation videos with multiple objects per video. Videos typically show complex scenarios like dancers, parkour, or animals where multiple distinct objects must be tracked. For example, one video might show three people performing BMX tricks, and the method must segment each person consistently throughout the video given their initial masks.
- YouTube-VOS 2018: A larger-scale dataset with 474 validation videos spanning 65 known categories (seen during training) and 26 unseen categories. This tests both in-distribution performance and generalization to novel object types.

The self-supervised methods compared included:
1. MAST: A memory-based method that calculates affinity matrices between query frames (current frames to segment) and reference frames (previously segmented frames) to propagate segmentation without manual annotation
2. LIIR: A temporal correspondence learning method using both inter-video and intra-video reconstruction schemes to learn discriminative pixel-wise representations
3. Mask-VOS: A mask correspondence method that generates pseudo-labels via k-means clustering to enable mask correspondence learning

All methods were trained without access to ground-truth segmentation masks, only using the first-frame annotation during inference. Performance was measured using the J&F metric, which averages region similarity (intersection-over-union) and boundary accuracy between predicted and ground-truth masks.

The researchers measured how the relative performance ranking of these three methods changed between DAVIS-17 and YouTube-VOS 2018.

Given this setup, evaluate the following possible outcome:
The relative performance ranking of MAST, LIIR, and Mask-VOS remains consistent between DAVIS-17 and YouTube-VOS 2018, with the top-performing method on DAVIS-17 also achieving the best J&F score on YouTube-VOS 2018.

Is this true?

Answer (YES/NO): YES